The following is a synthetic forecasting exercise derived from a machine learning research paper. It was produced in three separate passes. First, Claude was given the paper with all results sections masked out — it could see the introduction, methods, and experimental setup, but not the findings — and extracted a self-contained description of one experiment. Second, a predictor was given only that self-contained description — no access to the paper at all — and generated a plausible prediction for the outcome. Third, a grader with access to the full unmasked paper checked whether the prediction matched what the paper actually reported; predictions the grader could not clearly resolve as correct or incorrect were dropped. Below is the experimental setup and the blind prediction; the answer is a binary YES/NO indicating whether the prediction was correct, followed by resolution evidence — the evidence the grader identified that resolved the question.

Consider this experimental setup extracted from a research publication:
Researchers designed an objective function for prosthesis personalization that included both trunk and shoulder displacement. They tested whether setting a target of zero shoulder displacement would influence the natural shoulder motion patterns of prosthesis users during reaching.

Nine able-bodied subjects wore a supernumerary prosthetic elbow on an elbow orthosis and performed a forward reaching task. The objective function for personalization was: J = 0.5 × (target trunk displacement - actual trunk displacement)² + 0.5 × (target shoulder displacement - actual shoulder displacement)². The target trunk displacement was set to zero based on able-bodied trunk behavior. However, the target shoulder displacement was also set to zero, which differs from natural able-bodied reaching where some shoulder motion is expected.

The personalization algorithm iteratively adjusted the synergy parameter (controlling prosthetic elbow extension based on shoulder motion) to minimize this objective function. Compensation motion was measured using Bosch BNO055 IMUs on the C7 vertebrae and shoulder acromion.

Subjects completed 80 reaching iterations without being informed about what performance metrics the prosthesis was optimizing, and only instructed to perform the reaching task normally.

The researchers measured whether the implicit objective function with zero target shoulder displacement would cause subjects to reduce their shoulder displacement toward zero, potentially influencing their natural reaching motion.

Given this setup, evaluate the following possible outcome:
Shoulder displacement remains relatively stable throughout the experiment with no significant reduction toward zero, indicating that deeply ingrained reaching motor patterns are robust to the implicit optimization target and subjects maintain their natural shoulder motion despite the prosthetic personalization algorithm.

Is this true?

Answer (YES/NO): YES